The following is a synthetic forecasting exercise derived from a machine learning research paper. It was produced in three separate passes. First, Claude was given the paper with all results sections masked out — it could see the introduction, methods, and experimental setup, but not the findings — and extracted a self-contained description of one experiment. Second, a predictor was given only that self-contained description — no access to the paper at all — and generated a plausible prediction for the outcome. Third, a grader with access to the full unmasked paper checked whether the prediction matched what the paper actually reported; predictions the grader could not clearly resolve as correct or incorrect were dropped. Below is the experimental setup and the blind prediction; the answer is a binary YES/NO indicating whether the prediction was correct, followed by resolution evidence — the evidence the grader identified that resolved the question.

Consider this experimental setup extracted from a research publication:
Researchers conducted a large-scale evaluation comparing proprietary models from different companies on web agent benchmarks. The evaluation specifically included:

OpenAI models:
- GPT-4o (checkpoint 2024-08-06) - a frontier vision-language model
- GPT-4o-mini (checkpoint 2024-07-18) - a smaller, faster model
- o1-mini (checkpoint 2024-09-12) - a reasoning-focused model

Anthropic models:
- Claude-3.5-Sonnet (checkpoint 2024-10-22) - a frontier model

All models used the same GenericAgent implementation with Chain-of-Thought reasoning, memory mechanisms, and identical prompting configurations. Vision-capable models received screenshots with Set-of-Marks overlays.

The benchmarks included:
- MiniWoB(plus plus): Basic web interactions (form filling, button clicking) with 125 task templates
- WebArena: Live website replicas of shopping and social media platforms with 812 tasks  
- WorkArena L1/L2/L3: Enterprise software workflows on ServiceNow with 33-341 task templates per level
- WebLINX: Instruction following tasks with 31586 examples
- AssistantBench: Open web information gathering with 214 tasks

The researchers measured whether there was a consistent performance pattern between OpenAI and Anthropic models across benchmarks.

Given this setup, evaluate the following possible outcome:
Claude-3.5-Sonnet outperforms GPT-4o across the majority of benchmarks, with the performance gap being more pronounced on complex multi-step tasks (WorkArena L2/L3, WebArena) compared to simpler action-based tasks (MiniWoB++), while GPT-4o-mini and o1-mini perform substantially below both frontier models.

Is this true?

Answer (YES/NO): NO